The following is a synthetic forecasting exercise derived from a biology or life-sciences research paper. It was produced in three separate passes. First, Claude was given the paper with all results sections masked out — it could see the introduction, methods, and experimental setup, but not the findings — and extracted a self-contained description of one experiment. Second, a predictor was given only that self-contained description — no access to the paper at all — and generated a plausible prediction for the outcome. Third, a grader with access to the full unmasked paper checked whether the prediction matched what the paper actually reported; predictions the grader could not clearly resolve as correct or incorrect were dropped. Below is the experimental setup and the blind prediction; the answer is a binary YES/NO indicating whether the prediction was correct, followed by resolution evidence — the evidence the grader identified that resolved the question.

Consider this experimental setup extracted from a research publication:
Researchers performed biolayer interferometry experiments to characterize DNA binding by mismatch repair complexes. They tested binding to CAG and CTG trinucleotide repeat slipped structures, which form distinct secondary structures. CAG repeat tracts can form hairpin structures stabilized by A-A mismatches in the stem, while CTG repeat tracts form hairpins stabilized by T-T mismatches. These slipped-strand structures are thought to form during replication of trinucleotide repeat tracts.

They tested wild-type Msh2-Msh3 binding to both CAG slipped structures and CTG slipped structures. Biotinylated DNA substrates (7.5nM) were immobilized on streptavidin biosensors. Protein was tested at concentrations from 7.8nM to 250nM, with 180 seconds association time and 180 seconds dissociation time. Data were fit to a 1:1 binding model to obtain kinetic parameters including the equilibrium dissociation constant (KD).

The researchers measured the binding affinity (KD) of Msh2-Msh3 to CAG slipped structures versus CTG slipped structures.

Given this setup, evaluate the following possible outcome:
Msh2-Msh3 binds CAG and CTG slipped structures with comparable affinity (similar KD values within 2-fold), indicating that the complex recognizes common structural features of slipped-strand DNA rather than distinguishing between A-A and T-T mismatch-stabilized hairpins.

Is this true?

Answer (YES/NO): YES